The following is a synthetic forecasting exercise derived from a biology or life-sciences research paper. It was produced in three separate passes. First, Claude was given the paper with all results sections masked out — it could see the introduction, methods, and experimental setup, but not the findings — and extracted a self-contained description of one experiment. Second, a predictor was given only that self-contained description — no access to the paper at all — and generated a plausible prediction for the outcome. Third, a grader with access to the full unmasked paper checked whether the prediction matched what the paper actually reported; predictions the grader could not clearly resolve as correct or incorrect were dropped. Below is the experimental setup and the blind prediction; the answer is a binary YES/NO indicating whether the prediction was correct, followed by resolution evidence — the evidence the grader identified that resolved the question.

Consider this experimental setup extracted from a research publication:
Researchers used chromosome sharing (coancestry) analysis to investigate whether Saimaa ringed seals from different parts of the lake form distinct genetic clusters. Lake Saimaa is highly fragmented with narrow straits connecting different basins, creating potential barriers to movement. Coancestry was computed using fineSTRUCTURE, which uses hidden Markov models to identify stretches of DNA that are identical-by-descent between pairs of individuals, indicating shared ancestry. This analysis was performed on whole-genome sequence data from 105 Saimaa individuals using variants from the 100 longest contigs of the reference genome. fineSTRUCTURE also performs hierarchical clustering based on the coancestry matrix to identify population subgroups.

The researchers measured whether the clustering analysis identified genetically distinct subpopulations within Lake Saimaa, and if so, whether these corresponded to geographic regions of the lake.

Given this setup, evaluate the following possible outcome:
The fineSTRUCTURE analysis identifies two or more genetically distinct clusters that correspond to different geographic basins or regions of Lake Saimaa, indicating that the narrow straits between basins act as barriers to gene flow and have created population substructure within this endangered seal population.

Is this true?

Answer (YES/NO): YES